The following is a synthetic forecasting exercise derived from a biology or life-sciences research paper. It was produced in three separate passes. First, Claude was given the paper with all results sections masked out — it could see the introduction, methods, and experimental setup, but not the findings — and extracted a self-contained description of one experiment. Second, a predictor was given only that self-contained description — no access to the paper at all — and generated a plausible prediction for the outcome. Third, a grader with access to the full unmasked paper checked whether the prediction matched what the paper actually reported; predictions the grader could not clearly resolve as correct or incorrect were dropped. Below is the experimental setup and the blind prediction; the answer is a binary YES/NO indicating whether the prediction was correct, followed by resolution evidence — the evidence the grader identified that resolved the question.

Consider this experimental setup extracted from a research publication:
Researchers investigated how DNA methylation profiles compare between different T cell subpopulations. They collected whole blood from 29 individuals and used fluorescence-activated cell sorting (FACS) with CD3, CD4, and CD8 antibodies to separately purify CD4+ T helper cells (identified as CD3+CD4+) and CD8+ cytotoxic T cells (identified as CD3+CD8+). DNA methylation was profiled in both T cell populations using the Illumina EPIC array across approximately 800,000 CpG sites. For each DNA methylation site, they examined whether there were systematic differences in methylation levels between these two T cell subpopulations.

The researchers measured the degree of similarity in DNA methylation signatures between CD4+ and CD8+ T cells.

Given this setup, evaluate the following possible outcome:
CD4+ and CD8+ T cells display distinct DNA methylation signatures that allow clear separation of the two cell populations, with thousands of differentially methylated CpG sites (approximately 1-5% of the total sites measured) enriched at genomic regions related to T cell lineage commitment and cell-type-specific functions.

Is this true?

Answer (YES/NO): NO